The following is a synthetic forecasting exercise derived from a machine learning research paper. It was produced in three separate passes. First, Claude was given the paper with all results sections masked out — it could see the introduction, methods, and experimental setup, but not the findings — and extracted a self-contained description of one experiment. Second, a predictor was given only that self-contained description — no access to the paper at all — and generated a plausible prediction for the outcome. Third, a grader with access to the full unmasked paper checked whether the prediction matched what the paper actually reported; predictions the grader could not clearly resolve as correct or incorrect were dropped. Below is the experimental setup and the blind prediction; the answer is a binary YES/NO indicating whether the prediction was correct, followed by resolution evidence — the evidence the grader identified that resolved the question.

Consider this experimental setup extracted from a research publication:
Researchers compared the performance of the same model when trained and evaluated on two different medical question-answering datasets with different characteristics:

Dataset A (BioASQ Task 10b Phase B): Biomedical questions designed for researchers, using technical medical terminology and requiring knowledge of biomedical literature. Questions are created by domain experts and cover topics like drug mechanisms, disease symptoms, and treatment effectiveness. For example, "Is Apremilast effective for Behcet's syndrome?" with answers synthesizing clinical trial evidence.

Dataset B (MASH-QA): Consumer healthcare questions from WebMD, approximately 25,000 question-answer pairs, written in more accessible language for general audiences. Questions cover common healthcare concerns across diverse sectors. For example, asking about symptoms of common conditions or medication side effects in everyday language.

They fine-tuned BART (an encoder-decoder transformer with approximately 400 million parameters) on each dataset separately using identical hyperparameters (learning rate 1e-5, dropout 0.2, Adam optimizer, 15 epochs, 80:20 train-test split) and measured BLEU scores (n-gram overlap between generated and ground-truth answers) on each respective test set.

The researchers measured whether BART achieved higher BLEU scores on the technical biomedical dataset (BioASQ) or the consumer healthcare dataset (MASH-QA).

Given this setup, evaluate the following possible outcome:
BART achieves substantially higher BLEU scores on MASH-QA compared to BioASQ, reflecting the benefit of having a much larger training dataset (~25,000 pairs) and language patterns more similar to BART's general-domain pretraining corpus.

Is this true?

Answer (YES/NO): NO